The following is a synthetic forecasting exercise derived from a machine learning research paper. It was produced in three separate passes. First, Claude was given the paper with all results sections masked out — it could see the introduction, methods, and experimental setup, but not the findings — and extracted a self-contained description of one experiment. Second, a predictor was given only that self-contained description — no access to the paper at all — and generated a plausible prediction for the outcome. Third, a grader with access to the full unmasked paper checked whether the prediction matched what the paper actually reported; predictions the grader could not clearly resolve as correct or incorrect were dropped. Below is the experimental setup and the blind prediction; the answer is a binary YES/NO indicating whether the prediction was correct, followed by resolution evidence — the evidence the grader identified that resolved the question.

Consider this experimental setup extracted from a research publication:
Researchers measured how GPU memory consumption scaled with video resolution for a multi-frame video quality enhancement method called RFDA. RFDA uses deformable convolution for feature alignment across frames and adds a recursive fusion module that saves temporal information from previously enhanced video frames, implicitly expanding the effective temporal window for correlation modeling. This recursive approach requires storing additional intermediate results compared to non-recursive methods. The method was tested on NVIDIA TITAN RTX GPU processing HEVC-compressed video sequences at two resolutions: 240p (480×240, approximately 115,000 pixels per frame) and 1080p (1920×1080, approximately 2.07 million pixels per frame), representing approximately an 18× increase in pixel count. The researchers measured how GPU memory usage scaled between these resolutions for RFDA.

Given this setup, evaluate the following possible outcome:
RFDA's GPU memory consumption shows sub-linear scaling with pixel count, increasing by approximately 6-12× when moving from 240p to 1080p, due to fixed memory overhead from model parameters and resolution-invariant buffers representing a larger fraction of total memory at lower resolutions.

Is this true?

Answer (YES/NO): YES